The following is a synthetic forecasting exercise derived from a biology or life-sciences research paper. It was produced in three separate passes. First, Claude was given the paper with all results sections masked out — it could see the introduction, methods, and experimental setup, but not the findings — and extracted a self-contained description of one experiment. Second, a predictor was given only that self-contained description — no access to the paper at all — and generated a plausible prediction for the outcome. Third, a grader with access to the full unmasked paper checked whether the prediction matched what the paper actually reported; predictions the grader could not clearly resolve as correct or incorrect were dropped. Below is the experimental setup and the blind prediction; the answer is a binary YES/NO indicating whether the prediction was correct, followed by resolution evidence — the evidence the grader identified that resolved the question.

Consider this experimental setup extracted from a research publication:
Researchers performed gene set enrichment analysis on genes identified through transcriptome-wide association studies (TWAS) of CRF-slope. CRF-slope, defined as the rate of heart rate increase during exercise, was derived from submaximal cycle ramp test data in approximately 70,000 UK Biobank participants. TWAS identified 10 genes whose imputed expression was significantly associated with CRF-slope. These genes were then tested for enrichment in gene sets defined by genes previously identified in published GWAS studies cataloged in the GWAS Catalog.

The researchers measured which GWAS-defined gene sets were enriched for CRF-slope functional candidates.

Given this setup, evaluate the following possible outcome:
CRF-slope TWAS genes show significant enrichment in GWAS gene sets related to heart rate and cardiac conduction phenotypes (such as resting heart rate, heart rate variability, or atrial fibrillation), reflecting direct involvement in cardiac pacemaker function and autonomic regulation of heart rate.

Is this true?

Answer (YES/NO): YES